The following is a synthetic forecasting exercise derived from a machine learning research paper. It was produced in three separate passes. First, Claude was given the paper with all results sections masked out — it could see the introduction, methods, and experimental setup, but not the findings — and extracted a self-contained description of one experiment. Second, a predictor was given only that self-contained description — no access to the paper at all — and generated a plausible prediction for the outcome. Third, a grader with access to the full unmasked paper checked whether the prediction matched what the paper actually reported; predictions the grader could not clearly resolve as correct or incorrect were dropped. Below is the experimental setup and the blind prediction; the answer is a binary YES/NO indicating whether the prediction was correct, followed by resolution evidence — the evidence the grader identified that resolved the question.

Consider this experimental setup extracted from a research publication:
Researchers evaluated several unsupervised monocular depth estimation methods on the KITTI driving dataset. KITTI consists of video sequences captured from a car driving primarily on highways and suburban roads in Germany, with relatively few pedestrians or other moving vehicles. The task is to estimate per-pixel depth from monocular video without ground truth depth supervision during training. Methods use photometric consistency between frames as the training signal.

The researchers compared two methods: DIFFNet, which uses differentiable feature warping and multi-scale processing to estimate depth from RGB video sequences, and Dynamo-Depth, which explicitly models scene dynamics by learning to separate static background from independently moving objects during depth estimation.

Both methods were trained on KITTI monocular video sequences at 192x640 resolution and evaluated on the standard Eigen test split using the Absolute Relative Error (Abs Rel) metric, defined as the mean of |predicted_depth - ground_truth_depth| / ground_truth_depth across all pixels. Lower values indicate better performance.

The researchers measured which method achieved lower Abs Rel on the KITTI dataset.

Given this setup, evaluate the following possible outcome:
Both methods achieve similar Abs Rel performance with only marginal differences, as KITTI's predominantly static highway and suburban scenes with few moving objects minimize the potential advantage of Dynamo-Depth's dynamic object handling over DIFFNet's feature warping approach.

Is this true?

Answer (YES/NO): NO